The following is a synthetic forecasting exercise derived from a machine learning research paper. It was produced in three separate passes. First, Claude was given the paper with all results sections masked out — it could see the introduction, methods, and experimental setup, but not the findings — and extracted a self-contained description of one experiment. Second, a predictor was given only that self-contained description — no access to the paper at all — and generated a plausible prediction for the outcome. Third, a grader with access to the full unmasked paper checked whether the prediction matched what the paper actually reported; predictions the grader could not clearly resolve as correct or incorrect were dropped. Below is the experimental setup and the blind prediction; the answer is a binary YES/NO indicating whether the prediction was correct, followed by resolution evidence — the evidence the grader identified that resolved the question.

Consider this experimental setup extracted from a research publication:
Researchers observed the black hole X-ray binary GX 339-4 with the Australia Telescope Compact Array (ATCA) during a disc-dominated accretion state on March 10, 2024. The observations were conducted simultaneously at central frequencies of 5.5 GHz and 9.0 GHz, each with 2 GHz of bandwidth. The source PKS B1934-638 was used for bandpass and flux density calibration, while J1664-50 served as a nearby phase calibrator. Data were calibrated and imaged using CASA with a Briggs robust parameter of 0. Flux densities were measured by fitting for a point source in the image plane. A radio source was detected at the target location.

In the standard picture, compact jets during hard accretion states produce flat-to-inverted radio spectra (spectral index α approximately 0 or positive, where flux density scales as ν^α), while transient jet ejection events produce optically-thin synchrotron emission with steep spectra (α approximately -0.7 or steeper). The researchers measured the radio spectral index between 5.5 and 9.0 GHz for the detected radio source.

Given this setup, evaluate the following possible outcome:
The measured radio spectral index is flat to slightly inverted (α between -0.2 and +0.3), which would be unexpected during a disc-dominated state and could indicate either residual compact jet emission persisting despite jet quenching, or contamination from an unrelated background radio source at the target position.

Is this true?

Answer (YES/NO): NO